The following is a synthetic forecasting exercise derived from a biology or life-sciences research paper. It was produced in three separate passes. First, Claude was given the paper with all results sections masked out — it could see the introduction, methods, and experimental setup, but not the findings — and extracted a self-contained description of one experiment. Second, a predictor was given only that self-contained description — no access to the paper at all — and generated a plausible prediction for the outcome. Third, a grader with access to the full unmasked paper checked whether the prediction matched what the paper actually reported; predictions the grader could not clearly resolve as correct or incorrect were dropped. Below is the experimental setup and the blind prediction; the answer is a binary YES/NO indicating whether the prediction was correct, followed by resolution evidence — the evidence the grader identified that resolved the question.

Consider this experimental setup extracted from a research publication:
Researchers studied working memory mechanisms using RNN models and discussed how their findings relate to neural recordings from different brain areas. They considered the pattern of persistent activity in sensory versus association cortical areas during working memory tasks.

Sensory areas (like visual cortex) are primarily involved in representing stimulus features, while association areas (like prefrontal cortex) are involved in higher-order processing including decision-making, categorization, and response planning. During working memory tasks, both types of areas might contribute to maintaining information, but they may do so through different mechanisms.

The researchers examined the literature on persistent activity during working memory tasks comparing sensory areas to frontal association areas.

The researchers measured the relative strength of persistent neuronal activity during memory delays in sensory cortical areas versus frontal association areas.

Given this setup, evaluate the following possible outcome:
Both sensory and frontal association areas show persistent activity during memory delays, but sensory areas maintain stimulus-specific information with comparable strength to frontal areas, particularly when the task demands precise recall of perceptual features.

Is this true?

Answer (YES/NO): NO